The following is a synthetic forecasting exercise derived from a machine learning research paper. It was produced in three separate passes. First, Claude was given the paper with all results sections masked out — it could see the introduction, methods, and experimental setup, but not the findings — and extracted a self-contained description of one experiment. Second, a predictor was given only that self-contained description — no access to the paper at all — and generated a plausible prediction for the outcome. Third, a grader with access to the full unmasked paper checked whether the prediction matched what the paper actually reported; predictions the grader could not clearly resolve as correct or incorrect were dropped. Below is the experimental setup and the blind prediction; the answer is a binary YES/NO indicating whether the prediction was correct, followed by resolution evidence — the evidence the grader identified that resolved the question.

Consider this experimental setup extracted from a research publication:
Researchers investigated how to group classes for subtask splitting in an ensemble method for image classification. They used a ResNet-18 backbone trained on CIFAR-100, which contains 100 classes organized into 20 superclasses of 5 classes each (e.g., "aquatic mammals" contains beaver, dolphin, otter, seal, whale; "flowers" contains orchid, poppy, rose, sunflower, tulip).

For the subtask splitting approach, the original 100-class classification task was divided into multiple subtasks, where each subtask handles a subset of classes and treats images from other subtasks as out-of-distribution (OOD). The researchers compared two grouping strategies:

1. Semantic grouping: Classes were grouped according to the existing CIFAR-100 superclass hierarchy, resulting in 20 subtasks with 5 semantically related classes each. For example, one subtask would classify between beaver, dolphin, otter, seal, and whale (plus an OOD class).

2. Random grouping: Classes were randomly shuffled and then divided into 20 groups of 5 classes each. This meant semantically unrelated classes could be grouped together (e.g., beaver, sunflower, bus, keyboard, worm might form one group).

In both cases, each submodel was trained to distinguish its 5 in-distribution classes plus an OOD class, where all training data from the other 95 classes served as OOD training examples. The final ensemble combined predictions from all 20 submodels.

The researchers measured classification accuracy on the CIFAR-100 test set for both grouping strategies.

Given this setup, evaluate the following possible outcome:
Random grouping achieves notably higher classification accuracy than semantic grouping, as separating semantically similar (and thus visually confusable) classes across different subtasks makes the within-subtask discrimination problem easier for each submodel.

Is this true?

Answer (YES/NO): NO